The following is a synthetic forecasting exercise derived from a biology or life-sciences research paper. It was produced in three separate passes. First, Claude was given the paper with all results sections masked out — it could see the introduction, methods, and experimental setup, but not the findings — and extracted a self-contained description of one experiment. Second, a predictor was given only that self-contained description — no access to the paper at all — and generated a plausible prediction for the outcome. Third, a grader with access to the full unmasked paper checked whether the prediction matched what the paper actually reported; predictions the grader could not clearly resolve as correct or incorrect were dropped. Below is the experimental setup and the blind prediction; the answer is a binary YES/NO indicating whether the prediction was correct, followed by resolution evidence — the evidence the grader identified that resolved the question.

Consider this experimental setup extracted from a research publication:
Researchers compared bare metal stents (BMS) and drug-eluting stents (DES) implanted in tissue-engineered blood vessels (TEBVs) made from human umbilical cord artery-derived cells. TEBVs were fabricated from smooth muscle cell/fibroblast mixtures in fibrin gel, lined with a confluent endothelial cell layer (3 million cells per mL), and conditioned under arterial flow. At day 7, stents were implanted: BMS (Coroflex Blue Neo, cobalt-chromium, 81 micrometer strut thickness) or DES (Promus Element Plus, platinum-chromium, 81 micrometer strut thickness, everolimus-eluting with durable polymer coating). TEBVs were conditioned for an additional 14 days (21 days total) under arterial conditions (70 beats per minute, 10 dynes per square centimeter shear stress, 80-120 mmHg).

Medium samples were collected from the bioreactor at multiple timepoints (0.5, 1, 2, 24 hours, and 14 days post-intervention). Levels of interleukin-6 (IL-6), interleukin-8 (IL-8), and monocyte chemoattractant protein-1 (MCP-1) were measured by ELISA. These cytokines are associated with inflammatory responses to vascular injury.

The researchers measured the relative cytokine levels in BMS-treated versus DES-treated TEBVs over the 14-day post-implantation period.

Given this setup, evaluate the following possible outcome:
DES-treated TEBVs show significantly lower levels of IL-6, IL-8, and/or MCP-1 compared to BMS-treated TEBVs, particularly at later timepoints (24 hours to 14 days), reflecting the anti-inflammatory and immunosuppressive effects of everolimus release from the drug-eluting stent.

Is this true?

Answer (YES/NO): YES